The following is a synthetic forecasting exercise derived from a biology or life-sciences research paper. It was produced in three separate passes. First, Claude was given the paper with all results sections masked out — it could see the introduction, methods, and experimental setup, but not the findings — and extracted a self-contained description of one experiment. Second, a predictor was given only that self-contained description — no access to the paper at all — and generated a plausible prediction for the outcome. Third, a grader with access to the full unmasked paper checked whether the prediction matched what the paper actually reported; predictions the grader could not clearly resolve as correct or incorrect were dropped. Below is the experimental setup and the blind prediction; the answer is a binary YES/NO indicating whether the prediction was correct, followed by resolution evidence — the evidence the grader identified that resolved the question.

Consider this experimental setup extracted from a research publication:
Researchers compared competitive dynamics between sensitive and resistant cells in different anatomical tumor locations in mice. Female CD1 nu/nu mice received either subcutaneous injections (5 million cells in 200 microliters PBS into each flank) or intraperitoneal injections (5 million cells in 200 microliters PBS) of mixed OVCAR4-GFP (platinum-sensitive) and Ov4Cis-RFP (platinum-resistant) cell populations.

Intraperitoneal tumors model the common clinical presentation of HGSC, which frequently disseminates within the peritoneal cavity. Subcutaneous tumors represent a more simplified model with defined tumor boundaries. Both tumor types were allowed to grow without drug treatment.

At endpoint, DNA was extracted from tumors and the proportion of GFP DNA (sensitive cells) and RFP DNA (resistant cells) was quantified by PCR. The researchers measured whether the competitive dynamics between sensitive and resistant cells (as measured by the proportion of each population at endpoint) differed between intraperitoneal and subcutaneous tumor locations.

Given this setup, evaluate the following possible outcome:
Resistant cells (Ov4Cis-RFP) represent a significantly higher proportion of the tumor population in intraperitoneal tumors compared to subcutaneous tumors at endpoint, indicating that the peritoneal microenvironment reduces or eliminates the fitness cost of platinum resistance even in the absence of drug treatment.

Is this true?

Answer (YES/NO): NO